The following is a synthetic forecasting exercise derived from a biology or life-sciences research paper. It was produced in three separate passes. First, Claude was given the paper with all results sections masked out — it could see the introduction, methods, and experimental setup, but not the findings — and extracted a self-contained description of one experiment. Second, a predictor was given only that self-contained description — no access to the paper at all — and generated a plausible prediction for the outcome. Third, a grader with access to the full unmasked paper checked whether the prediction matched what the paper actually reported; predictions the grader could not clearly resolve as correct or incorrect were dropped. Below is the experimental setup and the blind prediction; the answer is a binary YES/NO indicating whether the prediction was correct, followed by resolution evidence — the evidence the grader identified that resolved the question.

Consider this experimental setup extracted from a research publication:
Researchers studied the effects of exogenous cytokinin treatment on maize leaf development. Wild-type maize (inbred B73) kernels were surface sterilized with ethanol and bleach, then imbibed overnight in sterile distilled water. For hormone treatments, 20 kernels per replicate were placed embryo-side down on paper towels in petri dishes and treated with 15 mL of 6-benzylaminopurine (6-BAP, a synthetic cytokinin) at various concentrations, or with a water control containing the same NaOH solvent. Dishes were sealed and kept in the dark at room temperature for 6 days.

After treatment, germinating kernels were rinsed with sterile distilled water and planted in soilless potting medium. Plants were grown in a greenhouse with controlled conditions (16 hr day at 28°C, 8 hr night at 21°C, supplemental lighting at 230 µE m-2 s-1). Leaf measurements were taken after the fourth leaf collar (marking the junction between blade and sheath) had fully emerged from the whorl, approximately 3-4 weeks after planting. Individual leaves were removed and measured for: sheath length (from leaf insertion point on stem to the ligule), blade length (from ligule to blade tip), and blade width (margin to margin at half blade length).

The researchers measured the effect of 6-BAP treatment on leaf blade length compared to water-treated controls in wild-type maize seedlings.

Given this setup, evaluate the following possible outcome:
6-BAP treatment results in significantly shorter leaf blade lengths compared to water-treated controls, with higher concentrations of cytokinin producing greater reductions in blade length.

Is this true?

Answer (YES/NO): NO